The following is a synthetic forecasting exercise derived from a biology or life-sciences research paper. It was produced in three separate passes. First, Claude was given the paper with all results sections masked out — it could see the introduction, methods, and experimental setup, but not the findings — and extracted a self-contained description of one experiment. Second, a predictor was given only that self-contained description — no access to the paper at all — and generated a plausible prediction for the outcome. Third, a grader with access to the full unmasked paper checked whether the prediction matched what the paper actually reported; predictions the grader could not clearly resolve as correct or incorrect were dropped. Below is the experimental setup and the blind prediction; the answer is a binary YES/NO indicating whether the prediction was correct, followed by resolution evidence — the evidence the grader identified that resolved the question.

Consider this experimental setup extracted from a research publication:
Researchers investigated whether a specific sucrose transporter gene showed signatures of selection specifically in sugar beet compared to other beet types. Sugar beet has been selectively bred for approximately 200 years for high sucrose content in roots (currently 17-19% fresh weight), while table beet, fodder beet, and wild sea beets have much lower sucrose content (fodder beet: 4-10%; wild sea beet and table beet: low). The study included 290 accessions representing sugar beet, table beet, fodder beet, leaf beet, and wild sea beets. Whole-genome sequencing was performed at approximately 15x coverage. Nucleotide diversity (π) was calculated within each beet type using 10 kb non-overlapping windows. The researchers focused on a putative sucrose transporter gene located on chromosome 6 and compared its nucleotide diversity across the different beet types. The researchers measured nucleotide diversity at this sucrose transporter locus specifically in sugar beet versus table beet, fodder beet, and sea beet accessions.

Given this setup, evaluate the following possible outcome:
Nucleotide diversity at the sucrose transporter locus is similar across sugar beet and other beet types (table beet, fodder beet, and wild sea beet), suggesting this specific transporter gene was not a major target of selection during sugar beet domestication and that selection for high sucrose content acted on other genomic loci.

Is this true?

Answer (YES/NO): NO